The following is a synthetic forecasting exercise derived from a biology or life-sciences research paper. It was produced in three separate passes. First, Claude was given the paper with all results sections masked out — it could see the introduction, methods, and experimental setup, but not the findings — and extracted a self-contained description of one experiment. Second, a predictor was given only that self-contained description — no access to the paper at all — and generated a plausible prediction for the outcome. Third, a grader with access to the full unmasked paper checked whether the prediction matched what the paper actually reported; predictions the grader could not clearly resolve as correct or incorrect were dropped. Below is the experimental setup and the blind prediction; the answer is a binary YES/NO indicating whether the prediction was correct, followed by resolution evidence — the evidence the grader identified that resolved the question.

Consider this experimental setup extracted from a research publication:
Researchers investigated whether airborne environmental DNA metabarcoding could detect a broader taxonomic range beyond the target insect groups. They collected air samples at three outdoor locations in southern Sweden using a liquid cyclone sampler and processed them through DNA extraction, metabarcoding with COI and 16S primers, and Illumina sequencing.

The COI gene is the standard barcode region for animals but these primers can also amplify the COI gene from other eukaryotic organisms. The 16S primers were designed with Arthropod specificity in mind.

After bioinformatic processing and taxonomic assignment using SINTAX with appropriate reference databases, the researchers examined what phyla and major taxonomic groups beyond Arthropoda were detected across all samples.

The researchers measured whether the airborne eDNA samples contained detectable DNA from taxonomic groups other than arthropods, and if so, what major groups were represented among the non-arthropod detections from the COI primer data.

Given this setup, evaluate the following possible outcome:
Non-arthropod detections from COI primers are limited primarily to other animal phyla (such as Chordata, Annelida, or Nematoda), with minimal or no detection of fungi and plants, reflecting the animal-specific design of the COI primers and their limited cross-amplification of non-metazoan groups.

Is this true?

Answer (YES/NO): NO